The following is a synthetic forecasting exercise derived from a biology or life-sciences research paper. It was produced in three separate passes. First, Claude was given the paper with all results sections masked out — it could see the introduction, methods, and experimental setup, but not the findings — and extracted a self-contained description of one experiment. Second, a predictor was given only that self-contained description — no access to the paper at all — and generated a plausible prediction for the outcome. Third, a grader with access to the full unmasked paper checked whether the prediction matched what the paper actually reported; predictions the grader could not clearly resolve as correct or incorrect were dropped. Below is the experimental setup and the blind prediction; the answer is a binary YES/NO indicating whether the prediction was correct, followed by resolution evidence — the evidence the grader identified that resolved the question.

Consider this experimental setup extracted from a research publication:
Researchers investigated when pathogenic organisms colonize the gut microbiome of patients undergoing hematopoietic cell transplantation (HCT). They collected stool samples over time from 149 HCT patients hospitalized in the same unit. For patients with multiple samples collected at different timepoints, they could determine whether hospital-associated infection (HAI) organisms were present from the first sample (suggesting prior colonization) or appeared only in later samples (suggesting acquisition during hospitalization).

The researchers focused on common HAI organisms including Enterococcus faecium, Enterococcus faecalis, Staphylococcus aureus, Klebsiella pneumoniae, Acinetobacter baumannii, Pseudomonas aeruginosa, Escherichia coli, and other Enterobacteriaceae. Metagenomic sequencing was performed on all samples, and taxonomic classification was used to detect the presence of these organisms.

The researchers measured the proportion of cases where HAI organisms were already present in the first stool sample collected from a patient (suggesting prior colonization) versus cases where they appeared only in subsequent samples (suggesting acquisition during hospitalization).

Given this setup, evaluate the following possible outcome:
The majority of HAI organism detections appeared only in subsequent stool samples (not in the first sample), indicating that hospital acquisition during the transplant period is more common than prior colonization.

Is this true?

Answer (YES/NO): NO